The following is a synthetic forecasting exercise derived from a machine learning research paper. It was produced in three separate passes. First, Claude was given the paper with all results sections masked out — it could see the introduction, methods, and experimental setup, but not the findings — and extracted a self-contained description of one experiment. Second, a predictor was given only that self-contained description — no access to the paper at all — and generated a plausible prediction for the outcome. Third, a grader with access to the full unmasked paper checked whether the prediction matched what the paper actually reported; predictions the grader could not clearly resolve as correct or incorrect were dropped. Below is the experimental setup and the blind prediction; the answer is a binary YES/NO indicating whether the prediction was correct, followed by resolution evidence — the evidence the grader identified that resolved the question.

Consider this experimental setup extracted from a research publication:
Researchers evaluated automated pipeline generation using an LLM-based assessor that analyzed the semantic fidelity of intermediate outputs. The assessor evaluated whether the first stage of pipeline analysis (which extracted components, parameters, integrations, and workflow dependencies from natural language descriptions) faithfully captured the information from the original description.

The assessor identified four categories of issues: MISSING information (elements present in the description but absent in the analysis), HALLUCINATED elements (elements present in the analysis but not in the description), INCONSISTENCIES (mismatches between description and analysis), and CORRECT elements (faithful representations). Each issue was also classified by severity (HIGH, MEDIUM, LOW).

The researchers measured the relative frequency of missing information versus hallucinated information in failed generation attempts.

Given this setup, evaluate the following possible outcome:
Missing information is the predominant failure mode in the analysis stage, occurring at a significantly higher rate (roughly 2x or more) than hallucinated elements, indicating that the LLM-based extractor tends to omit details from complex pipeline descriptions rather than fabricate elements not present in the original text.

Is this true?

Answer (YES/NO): YES